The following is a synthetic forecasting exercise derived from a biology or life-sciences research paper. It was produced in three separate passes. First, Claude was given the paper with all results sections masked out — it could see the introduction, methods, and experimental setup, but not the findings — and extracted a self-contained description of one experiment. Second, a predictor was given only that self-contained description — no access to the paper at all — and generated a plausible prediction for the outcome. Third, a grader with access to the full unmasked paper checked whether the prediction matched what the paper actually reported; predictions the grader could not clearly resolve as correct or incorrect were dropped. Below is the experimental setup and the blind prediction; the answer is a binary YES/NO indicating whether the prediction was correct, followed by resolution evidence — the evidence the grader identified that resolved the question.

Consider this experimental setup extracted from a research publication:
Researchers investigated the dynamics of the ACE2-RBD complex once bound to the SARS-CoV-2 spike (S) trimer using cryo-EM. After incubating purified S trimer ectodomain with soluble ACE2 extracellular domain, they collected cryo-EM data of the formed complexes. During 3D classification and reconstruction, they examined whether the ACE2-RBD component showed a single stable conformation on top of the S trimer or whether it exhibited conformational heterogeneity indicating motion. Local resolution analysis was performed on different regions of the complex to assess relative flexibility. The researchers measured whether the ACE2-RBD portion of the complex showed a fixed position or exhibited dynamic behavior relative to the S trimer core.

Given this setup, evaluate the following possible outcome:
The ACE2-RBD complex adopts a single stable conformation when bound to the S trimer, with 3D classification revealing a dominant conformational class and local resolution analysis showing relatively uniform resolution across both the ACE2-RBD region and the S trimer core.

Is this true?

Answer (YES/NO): NO